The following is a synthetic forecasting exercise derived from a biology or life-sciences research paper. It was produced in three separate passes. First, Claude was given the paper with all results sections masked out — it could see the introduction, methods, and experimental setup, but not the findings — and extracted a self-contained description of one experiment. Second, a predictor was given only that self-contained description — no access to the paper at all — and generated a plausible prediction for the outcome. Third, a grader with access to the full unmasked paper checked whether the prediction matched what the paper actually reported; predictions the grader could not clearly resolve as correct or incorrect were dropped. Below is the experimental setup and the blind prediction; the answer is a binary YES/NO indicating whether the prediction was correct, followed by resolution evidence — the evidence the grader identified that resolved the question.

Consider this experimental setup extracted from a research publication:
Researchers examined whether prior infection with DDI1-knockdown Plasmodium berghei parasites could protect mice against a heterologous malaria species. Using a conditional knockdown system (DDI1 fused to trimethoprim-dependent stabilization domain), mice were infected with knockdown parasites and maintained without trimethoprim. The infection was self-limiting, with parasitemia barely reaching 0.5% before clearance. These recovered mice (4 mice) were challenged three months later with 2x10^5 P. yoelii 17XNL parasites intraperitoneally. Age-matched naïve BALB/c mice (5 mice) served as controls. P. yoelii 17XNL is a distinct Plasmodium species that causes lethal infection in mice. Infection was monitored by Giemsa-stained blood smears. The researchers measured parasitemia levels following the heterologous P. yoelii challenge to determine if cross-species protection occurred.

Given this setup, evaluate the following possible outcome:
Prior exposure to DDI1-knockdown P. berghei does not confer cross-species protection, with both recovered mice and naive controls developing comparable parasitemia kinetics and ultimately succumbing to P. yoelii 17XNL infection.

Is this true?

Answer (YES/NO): NO